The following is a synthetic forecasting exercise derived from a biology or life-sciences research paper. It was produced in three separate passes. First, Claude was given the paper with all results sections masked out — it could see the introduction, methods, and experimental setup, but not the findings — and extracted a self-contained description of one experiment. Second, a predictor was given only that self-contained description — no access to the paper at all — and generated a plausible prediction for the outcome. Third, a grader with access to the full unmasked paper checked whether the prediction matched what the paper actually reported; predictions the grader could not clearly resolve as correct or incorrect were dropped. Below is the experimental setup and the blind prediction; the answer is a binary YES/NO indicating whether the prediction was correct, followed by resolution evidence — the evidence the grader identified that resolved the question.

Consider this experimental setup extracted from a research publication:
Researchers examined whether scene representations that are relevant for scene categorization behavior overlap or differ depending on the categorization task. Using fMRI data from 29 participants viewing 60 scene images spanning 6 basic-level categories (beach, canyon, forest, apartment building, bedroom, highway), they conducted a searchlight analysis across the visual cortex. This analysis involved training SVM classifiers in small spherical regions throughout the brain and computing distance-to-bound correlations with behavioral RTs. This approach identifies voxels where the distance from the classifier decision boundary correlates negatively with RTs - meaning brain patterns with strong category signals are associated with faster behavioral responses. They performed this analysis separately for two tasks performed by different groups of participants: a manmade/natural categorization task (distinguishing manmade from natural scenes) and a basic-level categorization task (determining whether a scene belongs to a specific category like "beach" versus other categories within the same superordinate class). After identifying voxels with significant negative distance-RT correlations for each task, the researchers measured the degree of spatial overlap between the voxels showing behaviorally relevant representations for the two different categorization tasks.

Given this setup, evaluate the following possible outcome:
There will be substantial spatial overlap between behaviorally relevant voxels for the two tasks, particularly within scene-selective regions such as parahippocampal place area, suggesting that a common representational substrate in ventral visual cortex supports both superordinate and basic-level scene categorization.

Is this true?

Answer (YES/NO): NO